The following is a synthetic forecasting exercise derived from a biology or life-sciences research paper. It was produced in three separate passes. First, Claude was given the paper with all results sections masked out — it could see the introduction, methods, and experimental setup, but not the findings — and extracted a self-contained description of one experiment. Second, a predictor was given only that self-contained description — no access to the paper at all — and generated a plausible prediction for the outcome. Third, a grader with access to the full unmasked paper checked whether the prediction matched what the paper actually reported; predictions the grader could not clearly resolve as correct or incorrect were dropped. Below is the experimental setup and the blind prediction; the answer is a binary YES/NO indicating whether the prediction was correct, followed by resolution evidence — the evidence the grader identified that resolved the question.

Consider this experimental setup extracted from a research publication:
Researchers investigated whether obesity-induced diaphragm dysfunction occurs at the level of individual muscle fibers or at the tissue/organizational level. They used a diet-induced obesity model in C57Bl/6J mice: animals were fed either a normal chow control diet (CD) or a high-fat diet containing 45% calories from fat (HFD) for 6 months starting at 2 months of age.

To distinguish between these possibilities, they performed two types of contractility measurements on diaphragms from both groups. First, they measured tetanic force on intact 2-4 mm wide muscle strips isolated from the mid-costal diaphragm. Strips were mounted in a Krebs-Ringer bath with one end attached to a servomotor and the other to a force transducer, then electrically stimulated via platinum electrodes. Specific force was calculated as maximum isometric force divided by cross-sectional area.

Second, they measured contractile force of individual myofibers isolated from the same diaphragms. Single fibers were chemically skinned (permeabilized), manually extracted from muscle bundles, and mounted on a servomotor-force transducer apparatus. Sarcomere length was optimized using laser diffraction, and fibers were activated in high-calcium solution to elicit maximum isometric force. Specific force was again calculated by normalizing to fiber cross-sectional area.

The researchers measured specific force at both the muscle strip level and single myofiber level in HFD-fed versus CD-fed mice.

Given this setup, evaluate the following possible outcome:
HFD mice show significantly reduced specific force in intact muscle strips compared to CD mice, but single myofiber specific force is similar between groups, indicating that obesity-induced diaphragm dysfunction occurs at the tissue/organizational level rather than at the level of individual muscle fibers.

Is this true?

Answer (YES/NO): YES